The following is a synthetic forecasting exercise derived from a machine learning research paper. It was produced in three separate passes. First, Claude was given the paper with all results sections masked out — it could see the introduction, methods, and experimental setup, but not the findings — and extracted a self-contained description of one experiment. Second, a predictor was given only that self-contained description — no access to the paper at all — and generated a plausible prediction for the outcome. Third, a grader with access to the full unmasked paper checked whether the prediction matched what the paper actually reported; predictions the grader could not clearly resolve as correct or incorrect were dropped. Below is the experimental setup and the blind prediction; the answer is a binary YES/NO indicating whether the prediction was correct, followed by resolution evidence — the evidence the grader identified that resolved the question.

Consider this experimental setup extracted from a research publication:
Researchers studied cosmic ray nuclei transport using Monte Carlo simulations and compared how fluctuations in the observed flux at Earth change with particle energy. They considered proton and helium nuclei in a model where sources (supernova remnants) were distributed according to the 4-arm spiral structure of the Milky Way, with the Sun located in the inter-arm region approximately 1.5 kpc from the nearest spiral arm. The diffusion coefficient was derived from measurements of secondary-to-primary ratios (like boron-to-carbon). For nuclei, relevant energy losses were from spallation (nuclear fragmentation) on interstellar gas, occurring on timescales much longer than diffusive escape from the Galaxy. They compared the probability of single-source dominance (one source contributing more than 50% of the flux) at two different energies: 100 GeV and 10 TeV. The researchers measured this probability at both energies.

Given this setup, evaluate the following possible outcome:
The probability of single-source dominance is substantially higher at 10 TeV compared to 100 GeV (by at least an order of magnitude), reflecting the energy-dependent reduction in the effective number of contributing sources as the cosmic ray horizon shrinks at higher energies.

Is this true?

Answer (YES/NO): NO